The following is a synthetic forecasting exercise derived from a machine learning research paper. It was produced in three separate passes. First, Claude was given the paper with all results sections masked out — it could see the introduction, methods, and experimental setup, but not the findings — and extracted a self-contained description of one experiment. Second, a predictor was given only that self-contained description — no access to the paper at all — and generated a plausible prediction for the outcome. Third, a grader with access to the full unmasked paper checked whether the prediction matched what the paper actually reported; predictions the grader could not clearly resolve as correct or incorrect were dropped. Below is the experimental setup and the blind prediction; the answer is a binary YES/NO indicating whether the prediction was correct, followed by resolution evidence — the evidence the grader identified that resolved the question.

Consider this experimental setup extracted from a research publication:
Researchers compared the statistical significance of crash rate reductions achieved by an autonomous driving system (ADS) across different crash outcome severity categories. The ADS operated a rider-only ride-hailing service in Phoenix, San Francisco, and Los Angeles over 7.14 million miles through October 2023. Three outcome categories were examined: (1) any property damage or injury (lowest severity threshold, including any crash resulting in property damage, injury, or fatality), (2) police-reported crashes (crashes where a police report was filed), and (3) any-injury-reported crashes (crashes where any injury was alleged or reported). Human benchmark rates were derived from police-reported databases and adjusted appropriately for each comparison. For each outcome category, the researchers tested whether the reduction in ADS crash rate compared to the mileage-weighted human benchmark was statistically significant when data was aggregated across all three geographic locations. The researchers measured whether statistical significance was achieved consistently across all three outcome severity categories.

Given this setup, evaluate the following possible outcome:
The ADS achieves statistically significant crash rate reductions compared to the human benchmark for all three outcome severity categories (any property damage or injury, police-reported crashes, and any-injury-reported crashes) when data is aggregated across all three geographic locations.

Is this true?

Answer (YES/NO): NO